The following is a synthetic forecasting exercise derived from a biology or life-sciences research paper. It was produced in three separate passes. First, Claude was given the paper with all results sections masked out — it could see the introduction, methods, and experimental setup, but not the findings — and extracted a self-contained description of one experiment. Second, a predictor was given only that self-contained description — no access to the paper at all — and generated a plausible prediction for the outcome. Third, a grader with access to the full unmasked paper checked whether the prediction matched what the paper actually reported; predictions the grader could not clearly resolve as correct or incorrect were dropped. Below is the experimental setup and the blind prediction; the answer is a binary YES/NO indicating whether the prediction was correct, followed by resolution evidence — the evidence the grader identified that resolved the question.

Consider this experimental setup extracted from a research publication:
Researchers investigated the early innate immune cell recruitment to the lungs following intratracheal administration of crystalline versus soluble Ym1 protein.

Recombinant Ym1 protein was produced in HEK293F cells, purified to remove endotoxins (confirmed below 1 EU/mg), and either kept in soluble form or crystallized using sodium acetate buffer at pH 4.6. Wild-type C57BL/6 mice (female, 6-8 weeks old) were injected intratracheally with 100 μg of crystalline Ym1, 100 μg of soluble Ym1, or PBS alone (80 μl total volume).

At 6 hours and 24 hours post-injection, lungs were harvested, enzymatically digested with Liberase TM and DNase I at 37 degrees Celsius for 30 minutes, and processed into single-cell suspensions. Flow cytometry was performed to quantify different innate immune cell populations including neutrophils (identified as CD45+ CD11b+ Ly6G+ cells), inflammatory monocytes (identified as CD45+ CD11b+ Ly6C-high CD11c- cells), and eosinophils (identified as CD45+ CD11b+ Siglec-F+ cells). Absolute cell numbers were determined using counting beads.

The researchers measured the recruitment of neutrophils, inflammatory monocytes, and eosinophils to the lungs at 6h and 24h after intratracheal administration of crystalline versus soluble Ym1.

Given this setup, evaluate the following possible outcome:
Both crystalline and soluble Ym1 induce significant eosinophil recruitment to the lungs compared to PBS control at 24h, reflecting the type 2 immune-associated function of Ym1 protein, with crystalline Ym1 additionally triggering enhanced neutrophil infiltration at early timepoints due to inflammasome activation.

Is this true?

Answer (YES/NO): NO